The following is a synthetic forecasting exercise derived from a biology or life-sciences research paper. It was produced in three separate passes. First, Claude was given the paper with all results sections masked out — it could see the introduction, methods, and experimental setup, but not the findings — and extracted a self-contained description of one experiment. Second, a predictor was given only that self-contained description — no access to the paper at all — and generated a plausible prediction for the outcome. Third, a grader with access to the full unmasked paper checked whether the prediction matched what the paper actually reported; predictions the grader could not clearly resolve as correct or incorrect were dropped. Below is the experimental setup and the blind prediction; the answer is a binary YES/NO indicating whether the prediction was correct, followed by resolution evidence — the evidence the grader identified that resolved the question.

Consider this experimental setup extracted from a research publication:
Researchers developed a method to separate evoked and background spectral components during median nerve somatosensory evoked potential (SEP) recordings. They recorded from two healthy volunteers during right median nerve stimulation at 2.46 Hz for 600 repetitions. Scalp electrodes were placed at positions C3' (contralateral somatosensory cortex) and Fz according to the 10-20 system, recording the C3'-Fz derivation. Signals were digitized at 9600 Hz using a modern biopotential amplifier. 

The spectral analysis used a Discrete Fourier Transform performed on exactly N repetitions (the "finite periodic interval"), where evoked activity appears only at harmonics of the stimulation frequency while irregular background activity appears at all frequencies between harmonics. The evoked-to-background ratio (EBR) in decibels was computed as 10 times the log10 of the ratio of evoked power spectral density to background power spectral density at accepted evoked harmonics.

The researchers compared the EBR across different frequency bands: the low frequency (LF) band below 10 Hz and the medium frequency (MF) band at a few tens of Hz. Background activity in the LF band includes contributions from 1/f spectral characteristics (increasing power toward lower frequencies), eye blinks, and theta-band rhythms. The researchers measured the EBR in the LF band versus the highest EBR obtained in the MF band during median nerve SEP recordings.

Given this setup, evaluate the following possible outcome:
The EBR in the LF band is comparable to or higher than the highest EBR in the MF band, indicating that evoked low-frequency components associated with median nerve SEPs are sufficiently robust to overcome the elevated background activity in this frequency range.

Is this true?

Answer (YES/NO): NO